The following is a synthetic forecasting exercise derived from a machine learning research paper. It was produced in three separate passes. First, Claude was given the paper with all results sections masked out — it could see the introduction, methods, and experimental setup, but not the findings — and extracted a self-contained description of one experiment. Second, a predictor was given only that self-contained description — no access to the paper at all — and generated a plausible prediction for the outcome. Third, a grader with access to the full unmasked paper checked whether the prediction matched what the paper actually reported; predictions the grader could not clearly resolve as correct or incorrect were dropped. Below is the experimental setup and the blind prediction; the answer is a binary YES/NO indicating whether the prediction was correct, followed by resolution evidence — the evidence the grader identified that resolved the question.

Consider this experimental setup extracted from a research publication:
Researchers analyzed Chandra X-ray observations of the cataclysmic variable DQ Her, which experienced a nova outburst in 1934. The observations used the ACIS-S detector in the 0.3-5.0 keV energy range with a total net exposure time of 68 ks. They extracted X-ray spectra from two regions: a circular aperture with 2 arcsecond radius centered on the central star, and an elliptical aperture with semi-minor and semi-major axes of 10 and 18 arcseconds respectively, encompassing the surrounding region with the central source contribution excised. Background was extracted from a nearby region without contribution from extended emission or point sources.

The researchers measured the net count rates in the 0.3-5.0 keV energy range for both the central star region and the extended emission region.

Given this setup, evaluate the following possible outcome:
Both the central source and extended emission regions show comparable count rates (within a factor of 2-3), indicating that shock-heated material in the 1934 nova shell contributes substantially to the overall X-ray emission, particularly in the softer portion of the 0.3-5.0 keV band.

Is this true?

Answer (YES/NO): NO